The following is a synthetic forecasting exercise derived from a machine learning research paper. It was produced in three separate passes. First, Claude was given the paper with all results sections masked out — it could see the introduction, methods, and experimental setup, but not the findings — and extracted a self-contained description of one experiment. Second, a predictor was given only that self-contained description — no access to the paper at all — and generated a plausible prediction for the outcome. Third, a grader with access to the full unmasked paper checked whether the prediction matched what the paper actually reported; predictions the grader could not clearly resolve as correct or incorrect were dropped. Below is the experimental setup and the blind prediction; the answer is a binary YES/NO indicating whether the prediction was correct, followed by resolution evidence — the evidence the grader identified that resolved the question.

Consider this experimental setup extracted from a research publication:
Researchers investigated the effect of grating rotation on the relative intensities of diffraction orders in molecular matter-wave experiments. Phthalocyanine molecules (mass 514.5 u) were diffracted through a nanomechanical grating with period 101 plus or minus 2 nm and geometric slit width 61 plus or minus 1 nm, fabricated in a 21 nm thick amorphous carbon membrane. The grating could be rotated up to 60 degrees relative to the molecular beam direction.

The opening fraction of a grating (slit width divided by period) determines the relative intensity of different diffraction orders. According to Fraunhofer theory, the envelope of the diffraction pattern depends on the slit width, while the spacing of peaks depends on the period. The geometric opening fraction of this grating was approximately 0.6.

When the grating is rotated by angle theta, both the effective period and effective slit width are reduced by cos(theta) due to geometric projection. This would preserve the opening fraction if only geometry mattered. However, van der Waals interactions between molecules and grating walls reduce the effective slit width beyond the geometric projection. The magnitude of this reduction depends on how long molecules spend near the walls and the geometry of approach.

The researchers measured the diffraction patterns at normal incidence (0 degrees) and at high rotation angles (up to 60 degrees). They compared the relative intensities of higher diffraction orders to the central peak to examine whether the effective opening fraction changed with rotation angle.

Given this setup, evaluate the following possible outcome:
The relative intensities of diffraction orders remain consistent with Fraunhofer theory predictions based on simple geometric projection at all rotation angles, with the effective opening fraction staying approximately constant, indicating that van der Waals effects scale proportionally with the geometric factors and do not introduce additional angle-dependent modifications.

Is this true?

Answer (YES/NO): NO